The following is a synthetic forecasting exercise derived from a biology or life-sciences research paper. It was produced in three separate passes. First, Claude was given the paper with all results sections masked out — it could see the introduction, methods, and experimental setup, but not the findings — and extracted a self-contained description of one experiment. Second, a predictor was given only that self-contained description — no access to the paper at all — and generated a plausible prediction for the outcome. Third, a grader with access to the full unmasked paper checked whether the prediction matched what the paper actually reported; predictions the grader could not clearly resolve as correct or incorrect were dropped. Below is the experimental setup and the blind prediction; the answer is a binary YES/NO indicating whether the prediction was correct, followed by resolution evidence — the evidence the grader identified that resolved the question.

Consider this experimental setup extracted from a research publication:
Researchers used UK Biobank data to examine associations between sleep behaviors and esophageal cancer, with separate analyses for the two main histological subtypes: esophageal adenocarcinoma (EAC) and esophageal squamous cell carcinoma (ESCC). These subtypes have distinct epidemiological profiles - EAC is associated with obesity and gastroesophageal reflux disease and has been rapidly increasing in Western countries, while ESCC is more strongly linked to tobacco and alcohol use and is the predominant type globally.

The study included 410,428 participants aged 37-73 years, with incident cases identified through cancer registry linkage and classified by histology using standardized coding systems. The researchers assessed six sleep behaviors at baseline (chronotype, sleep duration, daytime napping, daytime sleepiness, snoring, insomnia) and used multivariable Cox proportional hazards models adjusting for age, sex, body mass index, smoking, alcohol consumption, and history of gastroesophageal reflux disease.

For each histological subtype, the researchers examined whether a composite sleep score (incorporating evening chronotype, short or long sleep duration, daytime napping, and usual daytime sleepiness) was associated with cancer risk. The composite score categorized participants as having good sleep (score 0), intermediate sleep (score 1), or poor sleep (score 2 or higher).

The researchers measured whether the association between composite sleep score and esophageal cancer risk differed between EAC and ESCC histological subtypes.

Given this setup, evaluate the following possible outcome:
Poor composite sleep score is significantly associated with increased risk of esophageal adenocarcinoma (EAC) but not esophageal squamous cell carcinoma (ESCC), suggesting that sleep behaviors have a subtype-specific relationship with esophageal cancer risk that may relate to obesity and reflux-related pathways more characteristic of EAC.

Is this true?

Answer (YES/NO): YES